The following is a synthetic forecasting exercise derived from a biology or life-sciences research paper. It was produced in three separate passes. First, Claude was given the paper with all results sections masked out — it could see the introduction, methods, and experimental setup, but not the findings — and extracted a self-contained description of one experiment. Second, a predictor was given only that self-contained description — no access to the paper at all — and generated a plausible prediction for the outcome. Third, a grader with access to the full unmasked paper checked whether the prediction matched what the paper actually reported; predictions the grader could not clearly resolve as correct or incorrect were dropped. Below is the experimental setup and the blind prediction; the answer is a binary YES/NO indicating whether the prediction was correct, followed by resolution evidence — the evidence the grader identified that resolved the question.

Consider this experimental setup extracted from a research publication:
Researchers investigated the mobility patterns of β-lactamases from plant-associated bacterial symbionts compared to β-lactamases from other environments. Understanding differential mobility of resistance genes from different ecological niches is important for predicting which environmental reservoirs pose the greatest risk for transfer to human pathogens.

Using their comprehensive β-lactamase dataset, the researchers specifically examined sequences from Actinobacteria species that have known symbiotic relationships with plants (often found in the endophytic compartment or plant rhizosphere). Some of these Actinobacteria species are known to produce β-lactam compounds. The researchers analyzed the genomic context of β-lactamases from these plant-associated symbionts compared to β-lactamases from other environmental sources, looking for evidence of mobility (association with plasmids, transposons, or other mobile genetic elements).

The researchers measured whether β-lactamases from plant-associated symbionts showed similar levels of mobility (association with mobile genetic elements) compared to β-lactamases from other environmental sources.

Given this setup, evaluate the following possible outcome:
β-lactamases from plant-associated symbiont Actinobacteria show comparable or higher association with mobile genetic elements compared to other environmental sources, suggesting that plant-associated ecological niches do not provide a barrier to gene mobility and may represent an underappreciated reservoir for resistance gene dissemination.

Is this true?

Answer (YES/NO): NO